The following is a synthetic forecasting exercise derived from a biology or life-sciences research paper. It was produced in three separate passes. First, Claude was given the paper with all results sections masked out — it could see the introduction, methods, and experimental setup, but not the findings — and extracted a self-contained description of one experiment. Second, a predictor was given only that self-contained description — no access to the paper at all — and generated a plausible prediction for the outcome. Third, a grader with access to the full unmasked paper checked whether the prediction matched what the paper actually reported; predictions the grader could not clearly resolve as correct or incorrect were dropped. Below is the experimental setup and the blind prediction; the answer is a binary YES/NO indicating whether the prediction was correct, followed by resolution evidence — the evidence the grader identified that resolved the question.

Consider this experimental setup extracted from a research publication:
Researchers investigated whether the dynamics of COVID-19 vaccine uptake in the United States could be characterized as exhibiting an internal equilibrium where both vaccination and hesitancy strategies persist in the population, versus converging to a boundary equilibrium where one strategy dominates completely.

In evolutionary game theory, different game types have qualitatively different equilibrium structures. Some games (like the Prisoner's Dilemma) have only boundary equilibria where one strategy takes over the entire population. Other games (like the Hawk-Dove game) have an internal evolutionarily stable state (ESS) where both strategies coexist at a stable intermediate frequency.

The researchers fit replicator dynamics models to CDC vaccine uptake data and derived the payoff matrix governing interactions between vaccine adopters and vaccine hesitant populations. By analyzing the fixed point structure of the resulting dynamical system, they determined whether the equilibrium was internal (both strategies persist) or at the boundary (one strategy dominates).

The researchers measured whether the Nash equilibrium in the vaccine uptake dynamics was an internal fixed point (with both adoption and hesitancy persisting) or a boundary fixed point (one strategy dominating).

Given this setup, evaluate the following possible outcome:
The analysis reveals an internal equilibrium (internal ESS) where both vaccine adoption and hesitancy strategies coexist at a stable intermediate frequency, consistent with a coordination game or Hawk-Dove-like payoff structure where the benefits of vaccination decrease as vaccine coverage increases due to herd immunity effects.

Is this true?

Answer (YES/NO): YES